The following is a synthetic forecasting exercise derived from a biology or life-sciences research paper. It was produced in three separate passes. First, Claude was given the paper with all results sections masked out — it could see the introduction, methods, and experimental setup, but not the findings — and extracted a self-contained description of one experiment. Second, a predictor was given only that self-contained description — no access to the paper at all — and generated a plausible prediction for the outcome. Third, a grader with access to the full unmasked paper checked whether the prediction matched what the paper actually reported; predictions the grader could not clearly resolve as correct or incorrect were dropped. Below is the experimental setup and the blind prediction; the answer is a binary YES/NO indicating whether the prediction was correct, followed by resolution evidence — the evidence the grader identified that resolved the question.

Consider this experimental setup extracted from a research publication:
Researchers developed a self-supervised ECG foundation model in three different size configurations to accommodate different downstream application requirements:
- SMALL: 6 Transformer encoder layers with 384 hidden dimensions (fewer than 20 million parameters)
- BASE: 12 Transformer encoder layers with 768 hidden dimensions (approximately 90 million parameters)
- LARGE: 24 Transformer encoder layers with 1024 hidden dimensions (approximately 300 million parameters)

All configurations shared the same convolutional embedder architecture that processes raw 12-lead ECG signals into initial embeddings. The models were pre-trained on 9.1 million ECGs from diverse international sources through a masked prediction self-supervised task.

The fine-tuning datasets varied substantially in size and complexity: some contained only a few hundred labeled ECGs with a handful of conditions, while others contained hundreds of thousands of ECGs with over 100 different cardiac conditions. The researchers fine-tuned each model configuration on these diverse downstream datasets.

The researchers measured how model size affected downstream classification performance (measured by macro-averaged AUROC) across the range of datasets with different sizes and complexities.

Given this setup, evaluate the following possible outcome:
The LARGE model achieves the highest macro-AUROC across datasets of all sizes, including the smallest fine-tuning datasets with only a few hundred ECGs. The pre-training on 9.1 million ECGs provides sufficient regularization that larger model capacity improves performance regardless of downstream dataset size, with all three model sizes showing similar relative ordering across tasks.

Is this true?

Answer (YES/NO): NO